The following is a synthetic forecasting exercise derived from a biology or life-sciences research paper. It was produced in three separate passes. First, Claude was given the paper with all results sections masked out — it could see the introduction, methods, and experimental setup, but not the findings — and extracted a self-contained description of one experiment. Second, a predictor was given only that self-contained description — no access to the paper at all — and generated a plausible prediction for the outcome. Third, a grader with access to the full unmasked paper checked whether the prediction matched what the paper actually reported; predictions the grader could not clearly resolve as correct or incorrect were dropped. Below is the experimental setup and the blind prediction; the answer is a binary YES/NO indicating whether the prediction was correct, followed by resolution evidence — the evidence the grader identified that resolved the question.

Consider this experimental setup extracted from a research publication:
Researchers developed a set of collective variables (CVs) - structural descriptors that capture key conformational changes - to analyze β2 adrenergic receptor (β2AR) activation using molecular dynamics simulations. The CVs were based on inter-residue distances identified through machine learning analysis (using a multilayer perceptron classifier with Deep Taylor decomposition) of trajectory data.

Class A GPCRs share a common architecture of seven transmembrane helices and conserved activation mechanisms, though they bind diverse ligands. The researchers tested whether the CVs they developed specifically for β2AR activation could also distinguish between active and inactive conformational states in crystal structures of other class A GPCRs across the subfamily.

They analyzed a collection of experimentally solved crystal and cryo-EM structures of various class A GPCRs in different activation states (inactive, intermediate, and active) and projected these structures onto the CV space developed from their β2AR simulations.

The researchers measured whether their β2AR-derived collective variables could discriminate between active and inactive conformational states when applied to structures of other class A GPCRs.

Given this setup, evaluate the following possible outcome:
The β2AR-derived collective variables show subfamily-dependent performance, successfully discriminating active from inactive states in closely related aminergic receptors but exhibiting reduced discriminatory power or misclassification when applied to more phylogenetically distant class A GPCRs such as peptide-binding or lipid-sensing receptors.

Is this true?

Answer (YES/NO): NO